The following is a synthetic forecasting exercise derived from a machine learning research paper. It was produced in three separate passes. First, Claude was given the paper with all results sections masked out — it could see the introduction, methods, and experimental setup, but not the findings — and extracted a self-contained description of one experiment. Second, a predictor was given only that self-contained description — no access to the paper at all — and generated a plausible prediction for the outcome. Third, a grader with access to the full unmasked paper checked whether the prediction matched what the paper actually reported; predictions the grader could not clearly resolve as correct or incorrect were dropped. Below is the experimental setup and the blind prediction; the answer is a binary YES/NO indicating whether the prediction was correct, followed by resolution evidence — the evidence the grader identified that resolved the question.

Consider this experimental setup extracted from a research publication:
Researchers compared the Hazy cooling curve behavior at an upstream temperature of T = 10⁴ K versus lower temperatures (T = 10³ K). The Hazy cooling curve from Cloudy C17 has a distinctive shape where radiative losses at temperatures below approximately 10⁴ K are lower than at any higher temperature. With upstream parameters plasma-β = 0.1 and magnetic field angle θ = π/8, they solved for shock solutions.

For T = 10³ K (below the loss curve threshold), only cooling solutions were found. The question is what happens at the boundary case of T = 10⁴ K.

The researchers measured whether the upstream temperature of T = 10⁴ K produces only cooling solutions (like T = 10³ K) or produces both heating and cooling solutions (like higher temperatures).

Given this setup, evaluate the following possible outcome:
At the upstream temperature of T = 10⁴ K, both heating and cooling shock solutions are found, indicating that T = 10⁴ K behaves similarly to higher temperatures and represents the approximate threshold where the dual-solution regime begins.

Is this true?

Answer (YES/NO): NO